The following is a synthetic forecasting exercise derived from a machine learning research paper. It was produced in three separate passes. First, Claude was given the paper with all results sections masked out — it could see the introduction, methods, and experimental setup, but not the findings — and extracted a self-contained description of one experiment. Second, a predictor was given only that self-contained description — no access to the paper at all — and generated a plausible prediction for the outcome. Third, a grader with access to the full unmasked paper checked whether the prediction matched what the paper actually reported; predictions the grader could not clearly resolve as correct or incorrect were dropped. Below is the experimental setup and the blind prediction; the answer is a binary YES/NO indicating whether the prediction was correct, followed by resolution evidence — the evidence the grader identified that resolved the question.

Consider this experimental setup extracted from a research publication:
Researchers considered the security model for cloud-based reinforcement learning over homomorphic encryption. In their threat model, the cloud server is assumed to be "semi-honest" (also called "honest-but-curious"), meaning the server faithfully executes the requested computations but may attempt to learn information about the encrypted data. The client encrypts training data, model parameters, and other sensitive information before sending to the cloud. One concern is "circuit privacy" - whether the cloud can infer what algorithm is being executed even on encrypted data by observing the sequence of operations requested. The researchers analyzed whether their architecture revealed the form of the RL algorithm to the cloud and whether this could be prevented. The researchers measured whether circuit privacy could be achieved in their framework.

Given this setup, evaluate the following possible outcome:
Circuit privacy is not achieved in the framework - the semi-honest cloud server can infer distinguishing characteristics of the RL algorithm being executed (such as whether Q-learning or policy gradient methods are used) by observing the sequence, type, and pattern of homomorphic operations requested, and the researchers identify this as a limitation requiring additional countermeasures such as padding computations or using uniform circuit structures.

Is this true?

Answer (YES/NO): NO